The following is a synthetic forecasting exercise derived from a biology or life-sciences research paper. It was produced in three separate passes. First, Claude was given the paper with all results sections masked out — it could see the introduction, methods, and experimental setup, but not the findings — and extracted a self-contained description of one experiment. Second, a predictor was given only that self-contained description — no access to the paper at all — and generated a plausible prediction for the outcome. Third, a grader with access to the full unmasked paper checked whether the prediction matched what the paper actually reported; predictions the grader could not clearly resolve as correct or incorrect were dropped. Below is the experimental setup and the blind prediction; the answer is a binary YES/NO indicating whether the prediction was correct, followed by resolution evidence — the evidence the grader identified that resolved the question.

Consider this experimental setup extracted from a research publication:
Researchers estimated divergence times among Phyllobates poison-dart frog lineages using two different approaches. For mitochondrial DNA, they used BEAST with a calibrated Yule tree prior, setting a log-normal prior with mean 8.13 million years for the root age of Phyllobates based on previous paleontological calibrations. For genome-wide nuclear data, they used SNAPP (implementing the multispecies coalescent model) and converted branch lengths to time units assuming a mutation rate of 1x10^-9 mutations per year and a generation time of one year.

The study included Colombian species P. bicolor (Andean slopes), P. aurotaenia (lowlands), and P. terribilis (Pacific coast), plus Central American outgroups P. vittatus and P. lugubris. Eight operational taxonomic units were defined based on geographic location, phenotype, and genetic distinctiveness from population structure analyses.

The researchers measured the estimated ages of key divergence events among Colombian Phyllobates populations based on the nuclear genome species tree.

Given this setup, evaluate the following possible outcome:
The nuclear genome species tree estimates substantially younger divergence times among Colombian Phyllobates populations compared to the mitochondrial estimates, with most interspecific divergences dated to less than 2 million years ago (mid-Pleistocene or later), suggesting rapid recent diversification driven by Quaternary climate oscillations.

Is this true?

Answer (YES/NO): NO